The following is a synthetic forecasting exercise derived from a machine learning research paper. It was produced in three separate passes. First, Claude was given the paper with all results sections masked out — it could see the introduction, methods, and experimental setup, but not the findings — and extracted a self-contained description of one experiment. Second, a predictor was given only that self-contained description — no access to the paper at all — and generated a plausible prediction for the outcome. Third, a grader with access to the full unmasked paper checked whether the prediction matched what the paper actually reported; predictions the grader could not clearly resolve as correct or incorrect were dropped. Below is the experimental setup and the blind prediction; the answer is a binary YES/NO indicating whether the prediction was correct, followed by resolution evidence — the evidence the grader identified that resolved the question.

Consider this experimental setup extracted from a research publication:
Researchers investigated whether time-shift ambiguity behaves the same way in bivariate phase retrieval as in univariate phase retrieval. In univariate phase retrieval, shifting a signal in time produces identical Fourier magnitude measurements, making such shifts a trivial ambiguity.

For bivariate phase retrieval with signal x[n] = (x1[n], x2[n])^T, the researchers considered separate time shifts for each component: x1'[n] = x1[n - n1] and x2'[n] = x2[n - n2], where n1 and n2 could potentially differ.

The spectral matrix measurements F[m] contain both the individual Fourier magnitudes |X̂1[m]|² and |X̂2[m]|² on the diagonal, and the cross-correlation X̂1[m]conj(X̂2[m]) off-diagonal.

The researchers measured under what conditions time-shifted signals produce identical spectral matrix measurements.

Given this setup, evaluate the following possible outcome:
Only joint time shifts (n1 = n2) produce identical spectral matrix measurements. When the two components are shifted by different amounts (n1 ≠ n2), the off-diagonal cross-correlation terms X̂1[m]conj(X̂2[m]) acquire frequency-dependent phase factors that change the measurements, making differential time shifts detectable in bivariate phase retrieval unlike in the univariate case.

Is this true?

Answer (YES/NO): YES